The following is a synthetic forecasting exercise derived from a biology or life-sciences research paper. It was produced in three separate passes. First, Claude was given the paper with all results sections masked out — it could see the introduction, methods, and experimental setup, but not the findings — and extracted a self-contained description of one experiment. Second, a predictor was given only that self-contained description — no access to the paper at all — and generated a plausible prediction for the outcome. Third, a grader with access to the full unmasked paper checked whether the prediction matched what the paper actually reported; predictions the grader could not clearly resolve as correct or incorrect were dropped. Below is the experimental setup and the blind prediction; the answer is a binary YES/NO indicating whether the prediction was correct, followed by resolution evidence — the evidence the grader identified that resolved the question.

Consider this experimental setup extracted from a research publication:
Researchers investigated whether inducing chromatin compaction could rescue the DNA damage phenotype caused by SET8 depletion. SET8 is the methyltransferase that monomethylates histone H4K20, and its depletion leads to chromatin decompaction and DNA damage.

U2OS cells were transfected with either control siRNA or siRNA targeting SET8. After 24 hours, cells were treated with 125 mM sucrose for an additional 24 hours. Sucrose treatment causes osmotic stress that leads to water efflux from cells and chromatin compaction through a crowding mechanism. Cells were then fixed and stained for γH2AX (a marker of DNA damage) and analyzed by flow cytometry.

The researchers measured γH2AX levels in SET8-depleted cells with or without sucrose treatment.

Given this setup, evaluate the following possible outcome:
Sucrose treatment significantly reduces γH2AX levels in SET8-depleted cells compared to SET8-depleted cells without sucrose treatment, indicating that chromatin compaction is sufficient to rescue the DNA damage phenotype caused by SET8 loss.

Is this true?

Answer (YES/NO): YES